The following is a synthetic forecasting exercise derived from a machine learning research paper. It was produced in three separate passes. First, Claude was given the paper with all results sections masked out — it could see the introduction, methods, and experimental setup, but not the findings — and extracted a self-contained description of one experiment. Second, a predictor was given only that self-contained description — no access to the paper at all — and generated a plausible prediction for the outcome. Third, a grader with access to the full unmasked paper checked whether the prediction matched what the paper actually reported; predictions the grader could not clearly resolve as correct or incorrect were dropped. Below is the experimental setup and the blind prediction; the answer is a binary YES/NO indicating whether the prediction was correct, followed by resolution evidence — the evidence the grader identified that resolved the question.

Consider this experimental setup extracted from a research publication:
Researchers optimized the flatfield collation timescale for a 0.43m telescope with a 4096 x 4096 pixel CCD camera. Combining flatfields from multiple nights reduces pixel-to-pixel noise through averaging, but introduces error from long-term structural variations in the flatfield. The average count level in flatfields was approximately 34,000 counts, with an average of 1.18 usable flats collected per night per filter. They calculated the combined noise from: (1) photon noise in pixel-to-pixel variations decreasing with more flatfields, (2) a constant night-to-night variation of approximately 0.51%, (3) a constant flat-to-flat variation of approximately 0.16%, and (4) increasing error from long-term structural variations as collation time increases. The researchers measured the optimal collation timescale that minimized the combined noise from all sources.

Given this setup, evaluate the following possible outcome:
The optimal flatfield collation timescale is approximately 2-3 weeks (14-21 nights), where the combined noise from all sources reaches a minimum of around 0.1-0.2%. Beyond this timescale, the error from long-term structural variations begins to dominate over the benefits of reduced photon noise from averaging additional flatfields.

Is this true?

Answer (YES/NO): NO